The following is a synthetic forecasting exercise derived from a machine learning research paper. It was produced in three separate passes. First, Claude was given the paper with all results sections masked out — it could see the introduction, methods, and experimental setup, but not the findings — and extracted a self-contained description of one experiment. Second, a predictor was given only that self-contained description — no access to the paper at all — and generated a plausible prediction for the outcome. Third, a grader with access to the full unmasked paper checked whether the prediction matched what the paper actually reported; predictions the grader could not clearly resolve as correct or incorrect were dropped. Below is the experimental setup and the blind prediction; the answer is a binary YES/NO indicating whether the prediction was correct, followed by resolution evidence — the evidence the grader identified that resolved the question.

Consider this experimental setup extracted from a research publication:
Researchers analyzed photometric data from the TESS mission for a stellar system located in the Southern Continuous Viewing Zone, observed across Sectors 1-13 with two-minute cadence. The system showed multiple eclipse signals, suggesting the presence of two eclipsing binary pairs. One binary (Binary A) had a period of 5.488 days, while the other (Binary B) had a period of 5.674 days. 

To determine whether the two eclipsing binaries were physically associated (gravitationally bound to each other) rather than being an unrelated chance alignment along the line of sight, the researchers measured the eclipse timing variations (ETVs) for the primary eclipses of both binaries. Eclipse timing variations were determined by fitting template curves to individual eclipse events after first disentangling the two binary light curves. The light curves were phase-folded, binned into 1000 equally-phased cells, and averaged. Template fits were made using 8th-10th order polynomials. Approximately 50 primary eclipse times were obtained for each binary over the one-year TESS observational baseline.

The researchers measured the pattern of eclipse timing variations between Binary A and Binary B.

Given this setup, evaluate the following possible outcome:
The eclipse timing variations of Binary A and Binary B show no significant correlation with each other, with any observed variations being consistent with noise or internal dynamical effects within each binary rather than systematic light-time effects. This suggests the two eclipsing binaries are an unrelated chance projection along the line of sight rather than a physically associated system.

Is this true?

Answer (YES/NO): NO